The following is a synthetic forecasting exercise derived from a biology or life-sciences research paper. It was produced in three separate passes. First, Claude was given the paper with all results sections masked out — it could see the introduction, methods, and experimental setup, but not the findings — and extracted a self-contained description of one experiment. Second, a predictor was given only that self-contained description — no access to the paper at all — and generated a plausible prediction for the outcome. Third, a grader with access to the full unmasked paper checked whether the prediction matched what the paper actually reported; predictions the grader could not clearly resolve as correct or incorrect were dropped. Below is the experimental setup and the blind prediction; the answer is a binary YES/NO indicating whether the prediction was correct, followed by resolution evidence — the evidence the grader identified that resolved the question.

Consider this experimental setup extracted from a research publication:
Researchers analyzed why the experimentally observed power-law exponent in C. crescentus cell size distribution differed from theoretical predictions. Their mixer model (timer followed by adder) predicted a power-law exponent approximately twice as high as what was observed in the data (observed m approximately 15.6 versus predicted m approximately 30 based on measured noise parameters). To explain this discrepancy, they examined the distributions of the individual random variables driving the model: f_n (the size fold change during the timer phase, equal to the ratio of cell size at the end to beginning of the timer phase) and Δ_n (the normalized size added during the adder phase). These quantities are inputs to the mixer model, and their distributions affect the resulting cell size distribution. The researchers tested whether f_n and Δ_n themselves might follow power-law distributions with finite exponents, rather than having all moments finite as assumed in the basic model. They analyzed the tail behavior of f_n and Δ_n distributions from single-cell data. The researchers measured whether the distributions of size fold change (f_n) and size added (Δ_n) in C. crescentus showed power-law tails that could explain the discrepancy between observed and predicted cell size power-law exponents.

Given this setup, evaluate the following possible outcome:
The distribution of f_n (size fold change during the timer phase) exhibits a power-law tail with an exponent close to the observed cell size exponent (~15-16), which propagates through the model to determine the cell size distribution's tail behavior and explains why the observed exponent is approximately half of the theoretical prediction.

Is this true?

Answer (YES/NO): NO